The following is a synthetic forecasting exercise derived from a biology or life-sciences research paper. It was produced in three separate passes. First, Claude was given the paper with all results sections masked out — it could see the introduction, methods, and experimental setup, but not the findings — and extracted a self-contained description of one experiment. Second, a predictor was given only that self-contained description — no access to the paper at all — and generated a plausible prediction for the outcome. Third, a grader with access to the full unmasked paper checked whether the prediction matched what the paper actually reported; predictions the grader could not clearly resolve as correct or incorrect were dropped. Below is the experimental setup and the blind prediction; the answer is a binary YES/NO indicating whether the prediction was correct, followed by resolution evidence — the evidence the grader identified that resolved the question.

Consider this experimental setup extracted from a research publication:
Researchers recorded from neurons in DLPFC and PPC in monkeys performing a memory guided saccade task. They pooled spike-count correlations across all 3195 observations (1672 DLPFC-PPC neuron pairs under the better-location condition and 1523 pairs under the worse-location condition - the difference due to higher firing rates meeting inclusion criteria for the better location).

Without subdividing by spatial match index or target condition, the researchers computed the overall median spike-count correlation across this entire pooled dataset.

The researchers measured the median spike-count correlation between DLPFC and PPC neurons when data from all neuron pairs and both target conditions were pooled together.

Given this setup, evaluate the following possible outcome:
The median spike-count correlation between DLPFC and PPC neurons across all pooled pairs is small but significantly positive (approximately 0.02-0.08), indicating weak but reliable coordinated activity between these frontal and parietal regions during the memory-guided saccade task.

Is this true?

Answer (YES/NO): NO